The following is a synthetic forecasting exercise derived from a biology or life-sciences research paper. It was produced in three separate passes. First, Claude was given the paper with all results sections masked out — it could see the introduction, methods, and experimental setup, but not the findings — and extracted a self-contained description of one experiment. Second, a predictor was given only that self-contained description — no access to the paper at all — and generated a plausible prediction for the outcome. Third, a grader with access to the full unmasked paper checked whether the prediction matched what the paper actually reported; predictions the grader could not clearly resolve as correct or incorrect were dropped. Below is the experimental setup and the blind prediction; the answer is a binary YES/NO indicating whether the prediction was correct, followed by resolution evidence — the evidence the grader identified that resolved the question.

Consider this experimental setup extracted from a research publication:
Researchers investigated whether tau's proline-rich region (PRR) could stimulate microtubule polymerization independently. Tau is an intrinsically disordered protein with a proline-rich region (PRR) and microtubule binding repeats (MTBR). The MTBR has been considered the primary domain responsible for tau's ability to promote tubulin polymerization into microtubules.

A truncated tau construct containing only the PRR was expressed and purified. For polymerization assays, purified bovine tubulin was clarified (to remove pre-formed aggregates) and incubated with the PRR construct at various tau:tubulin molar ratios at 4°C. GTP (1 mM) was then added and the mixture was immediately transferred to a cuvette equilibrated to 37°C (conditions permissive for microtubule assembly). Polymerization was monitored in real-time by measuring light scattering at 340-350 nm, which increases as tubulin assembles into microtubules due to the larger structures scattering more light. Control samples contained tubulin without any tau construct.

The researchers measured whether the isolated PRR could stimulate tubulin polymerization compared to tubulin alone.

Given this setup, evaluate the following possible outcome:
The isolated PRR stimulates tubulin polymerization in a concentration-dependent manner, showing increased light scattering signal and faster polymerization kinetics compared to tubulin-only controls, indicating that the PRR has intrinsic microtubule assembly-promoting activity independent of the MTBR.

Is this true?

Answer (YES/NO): YES